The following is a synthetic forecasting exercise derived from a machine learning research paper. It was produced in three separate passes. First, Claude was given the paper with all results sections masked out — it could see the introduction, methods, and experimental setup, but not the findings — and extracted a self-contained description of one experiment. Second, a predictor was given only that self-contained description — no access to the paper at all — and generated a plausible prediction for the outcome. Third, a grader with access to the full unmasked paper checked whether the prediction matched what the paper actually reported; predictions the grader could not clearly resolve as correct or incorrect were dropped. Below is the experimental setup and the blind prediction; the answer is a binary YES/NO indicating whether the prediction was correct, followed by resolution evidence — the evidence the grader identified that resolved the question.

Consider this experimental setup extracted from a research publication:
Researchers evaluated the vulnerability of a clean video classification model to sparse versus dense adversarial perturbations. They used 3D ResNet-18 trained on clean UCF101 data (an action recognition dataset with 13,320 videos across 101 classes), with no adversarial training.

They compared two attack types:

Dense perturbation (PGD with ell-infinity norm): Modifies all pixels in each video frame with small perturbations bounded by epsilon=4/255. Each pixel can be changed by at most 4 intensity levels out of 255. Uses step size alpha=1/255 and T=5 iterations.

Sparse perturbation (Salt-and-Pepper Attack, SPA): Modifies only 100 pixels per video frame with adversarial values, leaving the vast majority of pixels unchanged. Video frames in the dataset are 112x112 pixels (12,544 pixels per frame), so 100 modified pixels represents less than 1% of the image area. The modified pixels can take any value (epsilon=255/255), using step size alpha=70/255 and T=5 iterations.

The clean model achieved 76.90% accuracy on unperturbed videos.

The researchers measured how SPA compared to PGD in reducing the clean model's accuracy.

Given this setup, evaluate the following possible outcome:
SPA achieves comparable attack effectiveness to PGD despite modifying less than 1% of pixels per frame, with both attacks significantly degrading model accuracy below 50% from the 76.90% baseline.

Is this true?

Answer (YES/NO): YES